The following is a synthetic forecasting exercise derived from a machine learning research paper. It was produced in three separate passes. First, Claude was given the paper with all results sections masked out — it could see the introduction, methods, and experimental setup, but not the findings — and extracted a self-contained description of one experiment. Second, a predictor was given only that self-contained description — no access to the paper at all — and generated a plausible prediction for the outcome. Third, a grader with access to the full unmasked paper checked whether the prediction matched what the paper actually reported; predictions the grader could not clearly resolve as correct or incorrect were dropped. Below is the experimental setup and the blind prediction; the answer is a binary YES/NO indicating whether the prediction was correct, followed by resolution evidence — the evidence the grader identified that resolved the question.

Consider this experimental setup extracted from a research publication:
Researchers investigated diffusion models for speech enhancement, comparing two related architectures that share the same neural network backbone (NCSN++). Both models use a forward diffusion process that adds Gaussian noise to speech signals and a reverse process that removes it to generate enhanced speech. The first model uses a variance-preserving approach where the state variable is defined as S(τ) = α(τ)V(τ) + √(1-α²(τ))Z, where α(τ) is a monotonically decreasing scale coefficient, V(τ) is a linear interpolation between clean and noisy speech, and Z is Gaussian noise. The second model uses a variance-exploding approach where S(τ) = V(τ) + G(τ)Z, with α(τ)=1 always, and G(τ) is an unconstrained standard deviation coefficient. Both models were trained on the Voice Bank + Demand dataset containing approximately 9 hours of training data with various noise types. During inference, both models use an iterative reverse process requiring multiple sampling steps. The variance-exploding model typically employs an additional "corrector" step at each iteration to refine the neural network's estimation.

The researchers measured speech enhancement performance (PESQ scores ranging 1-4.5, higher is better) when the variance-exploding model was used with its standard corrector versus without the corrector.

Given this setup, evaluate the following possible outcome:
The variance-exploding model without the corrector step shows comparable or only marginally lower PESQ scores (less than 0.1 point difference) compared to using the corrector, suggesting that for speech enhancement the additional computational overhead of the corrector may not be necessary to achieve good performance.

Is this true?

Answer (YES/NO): NO